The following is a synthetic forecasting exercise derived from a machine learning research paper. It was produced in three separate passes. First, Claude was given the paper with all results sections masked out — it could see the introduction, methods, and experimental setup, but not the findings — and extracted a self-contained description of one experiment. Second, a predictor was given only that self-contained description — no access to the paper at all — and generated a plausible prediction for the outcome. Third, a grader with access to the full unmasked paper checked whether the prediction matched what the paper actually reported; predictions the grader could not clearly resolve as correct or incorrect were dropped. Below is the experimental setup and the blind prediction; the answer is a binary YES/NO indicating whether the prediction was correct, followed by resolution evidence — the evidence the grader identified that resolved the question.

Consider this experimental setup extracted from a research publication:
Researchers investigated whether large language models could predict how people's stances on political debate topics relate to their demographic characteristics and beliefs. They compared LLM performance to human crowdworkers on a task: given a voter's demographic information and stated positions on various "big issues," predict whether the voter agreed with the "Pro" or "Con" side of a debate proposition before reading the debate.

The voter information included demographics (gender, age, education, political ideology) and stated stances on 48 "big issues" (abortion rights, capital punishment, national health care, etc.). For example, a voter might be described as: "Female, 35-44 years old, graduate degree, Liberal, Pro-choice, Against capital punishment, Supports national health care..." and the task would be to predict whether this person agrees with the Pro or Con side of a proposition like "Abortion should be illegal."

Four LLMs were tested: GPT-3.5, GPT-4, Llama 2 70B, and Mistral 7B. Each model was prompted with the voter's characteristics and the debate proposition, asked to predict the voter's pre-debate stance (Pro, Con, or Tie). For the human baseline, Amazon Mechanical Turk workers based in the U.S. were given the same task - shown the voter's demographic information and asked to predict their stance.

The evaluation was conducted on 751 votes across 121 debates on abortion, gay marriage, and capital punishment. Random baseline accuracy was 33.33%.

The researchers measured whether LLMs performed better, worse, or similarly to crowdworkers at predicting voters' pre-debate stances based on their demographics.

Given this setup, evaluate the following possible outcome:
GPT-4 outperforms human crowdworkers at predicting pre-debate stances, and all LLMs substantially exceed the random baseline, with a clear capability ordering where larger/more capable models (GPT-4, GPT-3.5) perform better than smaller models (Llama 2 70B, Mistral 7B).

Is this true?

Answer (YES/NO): NO